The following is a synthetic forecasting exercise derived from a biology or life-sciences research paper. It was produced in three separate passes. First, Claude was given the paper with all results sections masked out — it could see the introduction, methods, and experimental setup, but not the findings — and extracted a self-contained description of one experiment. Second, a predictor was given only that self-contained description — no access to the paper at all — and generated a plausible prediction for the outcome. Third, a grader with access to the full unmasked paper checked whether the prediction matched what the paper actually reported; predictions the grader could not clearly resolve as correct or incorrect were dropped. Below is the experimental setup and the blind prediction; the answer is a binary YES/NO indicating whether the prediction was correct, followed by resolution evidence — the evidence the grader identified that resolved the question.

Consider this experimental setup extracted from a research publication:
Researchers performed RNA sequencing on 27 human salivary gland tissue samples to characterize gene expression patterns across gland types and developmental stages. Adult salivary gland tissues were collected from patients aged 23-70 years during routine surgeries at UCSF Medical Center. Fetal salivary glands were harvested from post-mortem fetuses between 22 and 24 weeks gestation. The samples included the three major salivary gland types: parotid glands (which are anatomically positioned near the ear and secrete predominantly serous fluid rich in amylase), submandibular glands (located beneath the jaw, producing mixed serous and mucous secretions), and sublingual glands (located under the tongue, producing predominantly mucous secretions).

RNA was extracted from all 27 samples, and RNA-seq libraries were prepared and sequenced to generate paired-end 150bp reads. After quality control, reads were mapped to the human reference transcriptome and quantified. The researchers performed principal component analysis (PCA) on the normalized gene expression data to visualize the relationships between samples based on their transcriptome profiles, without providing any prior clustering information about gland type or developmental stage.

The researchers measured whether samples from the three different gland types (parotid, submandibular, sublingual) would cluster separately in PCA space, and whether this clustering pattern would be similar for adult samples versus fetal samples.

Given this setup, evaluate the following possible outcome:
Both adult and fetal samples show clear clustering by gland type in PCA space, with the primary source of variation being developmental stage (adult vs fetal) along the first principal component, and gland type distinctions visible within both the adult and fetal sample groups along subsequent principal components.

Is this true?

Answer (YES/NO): NO